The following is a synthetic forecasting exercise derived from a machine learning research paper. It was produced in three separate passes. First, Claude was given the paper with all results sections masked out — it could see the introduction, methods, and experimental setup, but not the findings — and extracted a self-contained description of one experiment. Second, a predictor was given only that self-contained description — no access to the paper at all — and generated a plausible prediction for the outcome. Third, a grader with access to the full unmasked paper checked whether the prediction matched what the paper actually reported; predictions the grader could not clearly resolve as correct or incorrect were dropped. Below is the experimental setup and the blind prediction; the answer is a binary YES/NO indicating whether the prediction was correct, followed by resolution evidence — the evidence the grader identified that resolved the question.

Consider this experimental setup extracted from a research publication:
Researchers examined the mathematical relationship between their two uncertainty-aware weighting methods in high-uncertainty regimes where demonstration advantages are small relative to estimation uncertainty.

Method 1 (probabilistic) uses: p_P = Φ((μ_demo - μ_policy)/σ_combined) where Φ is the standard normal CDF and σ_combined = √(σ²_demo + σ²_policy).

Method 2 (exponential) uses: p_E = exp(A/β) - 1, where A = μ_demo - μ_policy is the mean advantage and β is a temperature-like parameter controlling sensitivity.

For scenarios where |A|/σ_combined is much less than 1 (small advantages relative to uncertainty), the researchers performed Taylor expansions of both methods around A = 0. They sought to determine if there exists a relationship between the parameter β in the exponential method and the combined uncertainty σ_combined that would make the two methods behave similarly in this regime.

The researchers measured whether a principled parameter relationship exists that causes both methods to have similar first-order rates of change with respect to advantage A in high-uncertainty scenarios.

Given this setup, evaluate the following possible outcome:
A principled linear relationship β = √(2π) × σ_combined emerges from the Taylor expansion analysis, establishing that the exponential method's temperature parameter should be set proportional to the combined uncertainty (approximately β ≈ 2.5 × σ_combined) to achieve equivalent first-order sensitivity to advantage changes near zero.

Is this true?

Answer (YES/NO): YES